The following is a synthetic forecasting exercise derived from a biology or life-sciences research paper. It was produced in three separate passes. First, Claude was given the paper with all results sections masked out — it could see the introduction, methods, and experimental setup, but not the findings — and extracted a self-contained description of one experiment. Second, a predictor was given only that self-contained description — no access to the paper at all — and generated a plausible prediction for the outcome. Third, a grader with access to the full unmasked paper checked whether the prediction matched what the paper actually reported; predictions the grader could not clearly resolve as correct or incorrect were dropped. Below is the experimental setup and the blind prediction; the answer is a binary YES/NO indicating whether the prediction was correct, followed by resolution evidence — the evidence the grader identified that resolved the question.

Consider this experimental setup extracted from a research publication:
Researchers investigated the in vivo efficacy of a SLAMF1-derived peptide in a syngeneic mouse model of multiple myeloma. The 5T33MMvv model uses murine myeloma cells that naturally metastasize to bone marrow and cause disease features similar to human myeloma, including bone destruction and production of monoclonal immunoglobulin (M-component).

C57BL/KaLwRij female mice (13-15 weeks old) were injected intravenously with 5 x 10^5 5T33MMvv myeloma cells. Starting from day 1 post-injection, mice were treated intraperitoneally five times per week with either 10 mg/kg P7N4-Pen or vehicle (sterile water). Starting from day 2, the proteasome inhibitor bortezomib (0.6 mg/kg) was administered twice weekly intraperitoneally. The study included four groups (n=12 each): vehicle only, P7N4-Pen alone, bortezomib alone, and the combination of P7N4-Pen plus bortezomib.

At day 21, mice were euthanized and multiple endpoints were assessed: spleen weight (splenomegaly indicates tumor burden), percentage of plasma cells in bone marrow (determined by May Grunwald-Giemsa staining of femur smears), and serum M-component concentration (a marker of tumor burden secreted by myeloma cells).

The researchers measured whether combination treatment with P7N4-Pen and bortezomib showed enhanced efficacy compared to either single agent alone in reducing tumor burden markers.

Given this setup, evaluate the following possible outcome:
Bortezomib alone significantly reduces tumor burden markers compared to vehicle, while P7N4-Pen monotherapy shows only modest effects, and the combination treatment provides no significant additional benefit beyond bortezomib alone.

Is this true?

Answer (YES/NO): NO